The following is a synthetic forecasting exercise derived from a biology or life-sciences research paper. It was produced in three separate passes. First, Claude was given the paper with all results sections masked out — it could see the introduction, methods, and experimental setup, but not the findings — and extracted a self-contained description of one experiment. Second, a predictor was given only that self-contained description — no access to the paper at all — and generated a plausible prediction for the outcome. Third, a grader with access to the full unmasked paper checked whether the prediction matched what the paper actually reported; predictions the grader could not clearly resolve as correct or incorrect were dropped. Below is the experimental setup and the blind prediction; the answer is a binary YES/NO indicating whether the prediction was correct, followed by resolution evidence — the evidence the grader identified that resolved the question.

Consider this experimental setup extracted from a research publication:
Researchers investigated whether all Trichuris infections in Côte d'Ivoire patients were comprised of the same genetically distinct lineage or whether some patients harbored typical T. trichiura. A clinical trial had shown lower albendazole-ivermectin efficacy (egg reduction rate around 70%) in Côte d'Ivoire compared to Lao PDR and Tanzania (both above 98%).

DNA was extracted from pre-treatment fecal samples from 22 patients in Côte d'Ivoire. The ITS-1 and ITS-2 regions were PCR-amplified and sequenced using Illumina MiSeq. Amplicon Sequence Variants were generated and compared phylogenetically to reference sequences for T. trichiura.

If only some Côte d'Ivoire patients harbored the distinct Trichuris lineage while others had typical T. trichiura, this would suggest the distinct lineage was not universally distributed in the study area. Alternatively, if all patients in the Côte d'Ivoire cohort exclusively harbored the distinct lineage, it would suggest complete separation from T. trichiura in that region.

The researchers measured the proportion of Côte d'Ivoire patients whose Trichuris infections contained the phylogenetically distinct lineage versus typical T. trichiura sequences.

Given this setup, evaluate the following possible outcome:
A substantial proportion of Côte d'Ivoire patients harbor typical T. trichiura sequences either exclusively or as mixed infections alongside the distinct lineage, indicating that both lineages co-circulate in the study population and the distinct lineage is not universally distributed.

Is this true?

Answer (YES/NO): NO